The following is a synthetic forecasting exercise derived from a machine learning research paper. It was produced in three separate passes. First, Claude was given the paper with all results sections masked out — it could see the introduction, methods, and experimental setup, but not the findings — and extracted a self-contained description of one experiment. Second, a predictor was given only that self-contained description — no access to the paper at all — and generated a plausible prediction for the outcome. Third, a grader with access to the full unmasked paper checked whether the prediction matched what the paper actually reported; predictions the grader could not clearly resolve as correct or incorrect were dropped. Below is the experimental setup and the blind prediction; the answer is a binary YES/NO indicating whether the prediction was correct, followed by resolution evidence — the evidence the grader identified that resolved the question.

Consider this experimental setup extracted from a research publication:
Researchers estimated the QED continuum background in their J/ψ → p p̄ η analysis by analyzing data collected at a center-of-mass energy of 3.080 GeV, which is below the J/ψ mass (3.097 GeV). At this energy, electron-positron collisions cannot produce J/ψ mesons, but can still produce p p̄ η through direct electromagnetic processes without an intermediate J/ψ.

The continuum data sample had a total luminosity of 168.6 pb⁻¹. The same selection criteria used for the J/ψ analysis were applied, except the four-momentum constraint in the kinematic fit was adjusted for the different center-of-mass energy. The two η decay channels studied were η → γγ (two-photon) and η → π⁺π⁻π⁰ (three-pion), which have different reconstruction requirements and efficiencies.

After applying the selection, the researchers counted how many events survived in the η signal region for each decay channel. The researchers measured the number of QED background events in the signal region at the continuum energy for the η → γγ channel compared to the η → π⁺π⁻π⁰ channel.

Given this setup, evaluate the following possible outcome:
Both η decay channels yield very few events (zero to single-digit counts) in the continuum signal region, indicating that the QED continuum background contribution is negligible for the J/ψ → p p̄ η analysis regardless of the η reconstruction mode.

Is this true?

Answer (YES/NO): NO